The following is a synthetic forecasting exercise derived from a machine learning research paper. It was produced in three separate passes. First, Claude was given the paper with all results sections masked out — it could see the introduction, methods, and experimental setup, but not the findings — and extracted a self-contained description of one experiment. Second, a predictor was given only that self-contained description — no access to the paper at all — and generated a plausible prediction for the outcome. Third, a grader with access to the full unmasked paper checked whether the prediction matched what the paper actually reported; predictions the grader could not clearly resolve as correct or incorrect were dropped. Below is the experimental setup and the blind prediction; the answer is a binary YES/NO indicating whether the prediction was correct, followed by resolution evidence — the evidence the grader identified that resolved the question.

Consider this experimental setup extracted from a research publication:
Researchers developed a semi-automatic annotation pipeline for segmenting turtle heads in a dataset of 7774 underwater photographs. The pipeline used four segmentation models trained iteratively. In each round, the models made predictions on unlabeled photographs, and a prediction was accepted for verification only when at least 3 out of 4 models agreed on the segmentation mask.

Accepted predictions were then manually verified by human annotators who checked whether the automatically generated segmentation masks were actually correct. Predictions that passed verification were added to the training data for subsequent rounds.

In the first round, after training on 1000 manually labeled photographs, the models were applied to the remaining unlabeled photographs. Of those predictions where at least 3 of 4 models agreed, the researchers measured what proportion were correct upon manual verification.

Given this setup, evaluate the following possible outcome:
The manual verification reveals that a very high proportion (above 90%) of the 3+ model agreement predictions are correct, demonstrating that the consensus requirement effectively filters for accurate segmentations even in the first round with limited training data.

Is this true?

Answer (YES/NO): YES